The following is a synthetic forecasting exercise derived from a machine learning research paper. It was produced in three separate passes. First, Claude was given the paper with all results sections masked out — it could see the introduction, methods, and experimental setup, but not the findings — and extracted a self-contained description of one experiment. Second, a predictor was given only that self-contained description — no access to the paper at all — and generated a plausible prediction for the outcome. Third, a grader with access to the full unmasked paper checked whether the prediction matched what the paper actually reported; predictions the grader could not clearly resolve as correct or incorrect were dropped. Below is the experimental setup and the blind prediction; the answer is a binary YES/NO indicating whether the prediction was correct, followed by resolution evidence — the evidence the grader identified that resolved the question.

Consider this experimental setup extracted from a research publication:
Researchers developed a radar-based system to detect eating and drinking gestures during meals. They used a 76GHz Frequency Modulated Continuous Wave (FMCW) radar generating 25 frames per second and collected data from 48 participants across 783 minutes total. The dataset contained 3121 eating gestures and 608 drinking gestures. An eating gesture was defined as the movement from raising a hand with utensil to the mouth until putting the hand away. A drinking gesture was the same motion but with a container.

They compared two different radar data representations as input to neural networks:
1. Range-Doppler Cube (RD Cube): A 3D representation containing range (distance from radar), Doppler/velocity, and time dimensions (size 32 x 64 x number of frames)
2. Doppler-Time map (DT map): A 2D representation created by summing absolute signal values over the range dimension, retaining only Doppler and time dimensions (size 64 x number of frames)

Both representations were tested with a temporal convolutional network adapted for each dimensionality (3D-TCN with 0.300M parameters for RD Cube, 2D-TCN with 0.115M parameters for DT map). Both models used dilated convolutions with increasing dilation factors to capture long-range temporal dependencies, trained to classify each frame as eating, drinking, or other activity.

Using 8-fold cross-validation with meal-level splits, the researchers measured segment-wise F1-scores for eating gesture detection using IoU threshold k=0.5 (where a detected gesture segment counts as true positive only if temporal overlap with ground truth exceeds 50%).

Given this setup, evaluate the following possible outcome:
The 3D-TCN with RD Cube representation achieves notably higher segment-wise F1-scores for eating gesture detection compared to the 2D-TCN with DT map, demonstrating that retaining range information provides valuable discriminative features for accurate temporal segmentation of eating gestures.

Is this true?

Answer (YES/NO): YES